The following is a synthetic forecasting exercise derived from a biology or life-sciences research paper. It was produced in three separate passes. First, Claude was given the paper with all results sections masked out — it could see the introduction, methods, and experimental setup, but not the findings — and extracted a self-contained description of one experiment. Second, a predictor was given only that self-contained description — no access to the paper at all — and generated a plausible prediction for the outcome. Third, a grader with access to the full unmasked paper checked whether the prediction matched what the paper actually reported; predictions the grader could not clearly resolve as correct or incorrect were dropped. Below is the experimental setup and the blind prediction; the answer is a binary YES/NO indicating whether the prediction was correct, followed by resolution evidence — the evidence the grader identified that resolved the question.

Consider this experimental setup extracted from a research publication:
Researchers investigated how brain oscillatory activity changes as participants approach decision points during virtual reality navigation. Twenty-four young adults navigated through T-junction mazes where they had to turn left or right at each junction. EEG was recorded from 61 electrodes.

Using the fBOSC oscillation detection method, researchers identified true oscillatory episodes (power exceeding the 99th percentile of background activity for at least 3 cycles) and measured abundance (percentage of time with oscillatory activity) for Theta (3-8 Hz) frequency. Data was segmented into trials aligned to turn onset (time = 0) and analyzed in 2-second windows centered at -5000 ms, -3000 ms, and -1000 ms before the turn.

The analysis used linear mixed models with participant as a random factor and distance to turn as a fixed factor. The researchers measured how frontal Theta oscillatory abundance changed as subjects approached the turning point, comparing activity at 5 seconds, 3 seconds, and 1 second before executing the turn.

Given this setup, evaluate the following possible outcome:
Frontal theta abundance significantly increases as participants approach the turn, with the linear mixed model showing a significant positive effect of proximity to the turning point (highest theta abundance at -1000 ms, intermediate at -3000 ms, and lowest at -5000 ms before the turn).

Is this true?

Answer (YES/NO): NO